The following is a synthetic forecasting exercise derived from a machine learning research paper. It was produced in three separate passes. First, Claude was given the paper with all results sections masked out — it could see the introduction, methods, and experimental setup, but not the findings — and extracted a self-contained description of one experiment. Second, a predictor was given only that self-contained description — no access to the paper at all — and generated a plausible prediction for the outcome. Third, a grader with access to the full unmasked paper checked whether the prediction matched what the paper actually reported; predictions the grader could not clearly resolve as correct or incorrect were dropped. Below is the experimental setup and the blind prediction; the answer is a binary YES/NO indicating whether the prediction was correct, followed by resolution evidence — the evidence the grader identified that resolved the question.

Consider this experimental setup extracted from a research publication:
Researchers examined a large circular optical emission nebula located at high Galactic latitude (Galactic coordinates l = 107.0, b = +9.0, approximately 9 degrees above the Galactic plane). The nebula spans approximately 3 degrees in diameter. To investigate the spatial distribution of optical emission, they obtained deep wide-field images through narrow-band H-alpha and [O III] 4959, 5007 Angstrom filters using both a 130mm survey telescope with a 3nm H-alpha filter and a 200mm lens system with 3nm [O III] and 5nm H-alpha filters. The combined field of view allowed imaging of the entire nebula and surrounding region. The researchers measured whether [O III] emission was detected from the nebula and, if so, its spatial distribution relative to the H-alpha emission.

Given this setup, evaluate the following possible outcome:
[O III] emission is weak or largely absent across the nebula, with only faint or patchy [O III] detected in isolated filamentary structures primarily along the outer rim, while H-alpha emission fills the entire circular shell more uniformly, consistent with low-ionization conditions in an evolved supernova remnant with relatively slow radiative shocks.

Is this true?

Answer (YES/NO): YES